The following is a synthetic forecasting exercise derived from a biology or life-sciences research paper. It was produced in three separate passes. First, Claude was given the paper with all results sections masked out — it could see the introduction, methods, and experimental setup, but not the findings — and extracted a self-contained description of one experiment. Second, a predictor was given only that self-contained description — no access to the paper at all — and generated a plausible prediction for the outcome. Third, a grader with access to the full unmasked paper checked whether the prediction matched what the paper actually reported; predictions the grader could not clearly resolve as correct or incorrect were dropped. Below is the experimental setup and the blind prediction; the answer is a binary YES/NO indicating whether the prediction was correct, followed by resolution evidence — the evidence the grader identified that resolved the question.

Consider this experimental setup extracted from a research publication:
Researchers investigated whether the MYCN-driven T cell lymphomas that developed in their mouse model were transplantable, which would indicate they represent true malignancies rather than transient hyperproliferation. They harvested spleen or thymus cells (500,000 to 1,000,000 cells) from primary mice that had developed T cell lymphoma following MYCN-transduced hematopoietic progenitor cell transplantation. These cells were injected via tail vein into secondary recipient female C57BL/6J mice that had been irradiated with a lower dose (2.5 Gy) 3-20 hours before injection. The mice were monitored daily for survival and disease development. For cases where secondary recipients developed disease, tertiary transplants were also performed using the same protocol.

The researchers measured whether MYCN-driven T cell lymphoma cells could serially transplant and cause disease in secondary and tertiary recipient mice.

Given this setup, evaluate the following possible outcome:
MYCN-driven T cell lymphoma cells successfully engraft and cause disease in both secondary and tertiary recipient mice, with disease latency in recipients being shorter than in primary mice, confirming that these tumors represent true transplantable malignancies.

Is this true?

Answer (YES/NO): NO